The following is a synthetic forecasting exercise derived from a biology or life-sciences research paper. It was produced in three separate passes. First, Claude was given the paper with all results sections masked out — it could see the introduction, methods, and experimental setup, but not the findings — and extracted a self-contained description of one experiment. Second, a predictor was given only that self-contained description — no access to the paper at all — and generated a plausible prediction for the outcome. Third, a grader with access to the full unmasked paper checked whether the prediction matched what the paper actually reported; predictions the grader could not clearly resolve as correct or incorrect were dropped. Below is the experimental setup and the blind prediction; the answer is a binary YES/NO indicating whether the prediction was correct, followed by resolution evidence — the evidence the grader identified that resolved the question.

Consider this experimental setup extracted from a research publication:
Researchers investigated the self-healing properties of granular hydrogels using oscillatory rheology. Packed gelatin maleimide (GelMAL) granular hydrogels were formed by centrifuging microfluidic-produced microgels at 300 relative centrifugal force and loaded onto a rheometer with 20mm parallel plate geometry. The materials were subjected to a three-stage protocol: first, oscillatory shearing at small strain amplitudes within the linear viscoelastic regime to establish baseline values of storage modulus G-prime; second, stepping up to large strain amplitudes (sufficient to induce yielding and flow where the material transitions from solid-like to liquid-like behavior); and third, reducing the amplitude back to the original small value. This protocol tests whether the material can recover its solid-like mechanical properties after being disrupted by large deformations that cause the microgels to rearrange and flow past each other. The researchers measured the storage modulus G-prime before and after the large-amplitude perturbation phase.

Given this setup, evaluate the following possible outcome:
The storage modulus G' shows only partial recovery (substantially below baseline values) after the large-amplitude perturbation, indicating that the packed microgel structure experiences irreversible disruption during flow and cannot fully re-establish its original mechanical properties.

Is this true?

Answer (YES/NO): NO